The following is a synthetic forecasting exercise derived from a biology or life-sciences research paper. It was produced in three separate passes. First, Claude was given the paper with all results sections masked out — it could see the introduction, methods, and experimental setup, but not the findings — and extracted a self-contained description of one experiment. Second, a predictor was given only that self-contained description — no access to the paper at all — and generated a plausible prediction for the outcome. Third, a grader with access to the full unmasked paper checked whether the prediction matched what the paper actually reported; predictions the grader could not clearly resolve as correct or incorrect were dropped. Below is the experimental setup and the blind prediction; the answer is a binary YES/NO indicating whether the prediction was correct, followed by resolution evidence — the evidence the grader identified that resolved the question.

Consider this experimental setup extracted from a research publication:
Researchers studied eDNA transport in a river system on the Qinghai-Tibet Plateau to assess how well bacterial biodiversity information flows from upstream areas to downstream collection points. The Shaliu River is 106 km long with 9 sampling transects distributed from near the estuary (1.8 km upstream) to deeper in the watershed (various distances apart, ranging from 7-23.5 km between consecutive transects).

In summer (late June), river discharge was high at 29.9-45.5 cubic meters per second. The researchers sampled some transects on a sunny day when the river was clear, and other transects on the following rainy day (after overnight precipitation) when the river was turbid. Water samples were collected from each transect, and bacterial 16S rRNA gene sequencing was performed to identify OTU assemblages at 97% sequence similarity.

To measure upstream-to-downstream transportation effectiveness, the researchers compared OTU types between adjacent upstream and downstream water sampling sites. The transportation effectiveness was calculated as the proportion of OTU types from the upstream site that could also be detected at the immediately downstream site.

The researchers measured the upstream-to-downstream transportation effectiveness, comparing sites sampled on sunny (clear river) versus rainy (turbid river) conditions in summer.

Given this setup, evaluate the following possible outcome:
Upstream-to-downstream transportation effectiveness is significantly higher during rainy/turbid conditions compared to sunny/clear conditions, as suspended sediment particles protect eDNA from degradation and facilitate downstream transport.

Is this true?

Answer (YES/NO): NO